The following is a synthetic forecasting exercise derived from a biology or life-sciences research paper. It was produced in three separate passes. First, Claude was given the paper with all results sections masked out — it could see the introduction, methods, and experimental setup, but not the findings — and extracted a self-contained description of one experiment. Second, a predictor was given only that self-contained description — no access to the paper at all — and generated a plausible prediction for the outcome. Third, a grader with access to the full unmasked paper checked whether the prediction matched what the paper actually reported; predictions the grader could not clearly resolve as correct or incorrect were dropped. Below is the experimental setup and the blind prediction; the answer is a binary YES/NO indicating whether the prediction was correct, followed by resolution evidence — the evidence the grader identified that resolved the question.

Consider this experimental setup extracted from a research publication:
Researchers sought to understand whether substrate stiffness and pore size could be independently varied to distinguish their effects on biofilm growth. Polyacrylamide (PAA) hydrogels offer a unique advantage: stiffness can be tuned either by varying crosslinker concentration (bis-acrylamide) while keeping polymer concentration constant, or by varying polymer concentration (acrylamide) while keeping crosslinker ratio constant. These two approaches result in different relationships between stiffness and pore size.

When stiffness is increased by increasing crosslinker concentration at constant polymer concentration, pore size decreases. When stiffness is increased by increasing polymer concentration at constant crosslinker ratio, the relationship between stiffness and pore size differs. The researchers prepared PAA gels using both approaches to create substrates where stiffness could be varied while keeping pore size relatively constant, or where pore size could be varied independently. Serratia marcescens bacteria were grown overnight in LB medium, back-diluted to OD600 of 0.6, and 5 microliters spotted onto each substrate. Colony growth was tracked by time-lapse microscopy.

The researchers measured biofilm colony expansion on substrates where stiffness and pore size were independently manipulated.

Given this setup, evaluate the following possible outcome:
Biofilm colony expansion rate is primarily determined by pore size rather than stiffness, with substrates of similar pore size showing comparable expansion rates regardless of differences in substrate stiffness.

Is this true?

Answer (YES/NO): NO